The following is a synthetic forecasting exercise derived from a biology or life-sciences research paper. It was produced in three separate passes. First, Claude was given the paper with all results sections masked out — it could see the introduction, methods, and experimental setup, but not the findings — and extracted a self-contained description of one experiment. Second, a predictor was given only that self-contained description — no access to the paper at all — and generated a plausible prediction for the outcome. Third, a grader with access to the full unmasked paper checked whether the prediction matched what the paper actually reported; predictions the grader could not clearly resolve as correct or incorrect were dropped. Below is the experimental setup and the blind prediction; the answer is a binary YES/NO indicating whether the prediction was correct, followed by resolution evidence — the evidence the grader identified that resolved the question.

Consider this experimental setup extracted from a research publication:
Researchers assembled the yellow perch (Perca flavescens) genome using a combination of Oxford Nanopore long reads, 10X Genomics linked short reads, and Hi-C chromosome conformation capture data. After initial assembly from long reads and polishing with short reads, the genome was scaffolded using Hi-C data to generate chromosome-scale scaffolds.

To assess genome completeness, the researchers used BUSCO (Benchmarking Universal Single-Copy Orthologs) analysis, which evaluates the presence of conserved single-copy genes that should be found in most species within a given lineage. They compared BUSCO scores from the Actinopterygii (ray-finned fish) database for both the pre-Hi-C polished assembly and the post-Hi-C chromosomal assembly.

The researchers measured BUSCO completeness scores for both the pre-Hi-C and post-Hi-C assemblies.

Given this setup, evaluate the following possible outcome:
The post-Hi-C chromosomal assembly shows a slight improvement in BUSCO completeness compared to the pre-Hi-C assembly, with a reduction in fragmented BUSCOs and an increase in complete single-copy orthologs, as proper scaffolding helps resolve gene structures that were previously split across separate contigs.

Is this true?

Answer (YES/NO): NO